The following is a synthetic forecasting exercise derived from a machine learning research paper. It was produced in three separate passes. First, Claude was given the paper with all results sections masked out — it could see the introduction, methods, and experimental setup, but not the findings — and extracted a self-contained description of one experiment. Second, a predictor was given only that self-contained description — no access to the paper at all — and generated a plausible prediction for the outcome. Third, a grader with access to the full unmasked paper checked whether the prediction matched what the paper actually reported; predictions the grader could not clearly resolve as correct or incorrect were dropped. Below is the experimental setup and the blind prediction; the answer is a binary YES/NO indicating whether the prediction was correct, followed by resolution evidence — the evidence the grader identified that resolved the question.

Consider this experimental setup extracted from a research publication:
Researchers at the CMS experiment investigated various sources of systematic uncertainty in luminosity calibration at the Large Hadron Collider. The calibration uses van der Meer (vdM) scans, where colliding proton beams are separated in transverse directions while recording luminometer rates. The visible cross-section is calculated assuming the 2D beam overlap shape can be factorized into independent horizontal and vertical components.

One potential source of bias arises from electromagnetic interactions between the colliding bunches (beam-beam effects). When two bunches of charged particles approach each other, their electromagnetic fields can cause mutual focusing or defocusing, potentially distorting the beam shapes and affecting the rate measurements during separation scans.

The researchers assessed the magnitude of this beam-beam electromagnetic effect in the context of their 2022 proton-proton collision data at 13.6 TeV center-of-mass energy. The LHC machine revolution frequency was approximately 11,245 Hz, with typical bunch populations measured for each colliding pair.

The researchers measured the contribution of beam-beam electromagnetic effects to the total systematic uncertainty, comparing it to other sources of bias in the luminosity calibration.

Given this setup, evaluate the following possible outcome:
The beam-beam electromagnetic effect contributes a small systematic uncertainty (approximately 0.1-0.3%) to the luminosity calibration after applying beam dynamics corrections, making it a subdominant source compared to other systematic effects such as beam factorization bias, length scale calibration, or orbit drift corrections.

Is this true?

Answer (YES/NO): NO